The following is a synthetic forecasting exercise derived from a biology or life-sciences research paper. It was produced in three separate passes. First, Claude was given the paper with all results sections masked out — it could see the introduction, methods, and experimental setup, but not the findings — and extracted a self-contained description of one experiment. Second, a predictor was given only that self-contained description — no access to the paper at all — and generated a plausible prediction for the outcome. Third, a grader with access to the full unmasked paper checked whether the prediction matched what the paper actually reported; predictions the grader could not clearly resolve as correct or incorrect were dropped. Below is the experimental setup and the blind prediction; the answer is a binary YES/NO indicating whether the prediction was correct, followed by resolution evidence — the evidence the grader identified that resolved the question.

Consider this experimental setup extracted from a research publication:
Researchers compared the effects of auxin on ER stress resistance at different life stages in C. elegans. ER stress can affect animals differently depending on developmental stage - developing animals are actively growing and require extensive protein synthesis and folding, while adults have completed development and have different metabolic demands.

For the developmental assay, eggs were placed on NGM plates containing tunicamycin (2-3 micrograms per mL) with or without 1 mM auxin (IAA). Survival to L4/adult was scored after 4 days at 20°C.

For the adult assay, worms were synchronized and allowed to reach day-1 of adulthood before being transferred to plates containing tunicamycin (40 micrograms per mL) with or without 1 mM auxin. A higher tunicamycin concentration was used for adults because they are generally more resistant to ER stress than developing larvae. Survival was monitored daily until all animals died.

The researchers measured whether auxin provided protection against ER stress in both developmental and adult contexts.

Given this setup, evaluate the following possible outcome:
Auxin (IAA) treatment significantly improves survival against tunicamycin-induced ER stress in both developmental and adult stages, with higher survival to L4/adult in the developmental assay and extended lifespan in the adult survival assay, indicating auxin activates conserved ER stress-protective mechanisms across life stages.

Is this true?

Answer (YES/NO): YES